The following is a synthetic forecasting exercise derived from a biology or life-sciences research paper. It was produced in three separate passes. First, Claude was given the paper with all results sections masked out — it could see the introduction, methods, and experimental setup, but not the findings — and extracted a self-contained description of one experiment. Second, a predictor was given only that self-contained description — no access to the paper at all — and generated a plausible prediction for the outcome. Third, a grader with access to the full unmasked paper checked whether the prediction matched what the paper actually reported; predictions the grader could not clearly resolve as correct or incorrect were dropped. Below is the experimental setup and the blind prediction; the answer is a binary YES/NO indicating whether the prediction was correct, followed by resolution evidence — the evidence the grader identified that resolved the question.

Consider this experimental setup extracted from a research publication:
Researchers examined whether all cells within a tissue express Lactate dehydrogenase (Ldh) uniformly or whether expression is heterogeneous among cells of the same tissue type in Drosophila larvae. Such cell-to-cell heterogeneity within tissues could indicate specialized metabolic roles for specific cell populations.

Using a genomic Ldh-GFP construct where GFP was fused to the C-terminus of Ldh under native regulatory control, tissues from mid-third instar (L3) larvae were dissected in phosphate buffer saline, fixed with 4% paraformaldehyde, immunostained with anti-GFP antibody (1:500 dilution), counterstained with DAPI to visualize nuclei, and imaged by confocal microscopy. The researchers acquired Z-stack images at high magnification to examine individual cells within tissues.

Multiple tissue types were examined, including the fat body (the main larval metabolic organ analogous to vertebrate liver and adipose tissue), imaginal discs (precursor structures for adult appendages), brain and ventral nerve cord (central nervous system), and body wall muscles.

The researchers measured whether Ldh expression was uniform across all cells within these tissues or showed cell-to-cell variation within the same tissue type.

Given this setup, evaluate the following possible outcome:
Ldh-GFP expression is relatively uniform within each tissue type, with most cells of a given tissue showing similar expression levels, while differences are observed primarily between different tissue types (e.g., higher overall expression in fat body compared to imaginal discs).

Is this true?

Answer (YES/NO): NO